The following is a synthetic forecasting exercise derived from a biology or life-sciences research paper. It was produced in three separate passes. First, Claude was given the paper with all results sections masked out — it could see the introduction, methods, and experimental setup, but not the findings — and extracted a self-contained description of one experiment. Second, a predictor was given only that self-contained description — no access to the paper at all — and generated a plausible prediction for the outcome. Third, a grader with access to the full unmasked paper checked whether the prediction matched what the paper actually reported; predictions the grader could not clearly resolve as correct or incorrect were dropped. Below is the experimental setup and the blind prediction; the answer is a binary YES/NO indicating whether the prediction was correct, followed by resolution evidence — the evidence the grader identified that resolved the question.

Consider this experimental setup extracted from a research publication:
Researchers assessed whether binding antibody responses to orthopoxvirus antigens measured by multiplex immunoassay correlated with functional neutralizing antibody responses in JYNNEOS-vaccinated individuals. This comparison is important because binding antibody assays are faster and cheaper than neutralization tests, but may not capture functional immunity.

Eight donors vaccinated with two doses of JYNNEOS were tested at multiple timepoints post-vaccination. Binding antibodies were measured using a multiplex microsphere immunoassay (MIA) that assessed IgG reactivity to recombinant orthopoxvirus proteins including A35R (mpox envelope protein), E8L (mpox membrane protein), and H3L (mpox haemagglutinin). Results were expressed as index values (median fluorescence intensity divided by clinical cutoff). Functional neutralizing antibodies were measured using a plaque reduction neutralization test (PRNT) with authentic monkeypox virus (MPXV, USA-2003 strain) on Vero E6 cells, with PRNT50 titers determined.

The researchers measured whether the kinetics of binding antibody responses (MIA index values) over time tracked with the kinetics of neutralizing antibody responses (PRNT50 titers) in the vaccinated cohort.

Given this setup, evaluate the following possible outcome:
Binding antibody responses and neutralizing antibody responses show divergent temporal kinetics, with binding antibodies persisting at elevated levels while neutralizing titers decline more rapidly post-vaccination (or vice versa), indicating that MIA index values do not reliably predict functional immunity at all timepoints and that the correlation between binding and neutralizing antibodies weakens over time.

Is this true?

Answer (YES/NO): NO